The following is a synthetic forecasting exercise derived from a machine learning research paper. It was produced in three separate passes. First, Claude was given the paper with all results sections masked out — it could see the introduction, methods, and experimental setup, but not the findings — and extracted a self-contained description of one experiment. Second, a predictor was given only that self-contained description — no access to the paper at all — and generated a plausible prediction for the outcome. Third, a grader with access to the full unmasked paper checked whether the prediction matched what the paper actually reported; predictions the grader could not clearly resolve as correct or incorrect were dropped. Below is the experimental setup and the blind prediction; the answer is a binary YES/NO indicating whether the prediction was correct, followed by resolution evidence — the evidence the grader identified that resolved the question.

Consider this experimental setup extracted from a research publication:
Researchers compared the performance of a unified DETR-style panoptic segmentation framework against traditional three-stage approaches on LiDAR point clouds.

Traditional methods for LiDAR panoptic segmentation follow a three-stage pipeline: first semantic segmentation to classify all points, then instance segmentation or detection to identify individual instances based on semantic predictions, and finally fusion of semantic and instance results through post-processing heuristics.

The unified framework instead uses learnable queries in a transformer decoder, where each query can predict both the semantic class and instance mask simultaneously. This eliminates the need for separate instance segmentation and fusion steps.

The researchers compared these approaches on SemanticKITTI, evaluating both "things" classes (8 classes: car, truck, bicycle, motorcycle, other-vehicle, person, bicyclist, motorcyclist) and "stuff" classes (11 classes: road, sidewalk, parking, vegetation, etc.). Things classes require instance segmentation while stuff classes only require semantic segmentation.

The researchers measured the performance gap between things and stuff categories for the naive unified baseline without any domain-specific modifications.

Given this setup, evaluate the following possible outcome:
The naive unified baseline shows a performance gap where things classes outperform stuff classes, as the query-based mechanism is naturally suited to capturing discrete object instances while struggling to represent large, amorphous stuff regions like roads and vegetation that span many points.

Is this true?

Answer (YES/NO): NO